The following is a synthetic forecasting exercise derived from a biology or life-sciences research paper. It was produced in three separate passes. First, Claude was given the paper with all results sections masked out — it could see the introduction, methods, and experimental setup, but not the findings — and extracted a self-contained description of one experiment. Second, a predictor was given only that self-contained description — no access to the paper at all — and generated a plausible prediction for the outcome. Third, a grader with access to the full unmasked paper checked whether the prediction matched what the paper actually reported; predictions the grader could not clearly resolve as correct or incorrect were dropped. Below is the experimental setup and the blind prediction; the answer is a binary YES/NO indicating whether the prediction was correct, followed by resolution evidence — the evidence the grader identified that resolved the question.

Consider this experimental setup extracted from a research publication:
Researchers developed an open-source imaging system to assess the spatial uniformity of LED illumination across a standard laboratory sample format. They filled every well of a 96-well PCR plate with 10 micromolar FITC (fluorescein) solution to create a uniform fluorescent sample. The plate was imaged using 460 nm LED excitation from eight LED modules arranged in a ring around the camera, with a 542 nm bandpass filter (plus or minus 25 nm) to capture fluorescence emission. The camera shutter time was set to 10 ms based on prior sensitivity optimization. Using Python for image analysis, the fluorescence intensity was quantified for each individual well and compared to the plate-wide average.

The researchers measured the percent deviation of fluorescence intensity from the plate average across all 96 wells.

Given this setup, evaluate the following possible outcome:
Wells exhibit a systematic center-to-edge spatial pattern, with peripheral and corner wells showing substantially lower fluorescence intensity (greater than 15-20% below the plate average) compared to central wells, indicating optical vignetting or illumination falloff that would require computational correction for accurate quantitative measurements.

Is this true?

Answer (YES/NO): NO